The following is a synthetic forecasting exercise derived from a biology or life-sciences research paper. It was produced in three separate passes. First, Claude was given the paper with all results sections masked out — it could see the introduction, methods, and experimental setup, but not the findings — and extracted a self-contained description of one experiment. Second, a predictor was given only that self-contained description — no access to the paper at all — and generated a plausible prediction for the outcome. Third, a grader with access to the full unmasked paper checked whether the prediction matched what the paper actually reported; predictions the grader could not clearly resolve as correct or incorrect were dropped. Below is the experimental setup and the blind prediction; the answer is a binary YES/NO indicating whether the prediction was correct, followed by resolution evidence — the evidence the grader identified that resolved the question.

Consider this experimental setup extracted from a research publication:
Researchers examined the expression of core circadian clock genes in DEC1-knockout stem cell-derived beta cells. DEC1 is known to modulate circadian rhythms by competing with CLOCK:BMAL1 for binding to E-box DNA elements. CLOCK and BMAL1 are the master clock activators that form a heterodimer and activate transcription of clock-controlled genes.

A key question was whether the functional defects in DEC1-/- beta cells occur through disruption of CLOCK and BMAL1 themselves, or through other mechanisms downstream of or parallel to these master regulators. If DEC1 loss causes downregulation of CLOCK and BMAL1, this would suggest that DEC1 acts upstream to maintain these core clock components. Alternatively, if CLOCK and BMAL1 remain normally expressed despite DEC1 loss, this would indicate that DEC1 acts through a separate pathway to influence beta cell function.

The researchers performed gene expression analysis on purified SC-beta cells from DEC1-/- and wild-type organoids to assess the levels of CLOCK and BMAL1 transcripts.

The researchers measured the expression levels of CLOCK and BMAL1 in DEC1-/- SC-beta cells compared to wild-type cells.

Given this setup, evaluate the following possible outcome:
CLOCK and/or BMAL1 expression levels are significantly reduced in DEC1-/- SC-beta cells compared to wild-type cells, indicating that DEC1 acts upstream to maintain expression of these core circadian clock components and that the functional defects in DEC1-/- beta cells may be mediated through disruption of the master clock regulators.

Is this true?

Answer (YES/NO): NO